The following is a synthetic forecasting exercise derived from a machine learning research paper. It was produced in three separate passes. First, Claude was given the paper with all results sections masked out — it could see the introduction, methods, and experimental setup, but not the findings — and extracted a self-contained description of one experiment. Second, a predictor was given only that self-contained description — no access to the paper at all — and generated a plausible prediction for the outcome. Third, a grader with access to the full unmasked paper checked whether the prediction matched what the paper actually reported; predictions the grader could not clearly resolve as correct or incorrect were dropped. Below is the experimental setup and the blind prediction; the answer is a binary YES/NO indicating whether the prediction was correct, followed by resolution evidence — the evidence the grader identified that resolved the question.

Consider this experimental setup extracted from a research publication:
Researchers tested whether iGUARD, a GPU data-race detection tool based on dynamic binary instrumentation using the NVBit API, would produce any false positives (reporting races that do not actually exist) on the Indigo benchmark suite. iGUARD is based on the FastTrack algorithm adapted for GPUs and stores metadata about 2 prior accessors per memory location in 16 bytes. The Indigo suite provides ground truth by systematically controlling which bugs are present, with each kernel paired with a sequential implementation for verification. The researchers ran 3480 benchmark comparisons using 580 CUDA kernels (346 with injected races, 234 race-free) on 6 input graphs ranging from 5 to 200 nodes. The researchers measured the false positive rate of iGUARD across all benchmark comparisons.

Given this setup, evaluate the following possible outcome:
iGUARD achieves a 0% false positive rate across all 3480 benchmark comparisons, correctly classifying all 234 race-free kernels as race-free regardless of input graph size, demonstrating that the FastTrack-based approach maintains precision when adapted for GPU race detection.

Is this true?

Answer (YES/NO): YES